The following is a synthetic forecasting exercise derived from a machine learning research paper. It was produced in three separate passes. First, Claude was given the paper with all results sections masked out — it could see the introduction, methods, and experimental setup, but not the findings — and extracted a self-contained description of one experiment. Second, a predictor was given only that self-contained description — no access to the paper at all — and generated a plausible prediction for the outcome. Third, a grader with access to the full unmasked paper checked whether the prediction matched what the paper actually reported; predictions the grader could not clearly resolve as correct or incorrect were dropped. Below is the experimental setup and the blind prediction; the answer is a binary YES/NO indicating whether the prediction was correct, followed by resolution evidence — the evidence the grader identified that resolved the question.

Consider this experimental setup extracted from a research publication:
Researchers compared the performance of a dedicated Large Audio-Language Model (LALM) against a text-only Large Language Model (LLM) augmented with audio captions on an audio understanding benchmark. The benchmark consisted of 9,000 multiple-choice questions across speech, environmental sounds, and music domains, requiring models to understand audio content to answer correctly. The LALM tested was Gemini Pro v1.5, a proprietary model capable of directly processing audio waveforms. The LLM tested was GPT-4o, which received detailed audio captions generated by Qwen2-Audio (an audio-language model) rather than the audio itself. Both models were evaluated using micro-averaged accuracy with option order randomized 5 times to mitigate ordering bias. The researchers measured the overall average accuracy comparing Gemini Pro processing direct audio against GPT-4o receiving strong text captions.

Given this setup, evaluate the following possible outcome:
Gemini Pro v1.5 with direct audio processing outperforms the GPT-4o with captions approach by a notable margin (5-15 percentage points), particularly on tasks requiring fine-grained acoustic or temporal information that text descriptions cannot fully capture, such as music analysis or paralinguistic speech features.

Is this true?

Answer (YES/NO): NO